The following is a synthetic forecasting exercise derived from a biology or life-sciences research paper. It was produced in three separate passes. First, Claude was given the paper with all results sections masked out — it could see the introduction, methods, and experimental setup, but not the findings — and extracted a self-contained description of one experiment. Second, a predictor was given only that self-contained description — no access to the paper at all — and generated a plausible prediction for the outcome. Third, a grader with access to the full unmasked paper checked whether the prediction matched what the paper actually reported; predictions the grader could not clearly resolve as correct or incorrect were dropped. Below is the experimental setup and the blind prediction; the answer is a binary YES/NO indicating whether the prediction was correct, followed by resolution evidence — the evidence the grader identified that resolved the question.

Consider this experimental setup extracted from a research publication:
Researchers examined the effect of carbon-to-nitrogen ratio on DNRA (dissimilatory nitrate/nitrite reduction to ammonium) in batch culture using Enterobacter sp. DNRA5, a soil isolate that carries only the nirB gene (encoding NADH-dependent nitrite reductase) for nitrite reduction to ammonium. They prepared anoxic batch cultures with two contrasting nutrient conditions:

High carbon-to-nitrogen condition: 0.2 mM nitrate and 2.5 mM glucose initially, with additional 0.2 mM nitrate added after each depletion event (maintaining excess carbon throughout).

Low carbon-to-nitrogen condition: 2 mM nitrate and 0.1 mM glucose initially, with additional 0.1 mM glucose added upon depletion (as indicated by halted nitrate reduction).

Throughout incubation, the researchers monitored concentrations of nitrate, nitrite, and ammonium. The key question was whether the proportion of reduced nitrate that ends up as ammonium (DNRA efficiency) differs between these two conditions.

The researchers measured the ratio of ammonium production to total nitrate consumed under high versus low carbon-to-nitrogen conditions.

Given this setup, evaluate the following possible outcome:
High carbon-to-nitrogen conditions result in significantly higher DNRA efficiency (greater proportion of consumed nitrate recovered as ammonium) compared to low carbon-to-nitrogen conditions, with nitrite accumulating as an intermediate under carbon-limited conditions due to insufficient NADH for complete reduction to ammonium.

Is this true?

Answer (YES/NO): NO